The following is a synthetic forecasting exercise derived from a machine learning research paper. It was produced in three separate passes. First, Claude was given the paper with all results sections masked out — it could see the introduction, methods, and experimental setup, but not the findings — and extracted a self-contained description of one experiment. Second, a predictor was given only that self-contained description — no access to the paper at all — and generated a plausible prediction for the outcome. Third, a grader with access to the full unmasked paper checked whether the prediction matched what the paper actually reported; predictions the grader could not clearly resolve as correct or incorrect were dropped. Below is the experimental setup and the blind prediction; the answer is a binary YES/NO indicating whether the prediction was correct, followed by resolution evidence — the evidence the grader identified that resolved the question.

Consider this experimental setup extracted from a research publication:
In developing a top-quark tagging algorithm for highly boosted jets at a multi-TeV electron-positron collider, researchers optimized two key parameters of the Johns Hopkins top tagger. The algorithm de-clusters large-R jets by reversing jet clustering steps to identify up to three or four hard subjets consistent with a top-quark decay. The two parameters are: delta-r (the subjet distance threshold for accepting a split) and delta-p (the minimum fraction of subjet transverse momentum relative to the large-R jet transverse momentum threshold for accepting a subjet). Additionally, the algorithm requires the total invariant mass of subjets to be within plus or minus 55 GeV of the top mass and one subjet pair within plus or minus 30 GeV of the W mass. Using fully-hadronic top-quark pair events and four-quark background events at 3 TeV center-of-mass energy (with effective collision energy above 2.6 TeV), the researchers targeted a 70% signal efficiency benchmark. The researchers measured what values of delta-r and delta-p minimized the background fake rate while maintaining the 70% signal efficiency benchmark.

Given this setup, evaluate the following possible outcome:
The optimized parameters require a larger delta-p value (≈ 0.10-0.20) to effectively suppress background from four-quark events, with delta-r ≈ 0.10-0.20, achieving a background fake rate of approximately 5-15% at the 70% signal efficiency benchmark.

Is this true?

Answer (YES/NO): NO